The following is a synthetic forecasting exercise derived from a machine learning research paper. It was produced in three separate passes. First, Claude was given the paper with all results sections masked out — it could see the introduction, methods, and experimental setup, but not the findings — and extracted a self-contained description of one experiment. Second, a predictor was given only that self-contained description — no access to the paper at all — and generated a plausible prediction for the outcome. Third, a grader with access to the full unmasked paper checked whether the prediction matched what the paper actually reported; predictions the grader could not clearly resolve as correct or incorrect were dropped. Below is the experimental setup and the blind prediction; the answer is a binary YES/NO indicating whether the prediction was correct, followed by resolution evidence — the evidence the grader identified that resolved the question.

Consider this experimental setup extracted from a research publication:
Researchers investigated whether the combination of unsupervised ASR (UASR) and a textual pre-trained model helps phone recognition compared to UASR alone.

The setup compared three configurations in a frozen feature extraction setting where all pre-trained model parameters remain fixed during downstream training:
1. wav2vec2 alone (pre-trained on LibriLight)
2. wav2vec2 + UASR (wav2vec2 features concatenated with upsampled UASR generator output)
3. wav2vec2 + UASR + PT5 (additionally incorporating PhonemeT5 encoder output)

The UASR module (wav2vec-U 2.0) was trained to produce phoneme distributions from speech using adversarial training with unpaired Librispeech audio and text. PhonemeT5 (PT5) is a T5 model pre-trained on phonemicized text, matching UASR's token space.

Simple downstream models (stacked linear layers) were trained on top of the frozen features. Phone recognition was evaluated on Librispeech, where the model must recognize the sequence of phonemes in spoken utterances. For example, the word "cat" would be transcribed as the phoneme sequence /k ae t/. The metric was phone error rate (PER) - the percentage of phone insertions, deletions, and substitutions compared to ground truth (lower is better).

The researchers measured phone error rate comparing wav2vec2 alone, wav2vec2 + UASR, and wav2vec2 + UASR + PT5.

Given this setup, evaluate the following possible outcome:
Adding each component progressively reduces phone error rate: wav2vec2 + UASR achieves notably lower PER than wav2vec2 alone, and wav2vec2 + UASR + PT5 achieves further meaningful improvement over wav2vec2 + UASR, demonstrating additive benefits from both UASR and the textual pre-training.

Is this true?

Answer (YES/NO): NO